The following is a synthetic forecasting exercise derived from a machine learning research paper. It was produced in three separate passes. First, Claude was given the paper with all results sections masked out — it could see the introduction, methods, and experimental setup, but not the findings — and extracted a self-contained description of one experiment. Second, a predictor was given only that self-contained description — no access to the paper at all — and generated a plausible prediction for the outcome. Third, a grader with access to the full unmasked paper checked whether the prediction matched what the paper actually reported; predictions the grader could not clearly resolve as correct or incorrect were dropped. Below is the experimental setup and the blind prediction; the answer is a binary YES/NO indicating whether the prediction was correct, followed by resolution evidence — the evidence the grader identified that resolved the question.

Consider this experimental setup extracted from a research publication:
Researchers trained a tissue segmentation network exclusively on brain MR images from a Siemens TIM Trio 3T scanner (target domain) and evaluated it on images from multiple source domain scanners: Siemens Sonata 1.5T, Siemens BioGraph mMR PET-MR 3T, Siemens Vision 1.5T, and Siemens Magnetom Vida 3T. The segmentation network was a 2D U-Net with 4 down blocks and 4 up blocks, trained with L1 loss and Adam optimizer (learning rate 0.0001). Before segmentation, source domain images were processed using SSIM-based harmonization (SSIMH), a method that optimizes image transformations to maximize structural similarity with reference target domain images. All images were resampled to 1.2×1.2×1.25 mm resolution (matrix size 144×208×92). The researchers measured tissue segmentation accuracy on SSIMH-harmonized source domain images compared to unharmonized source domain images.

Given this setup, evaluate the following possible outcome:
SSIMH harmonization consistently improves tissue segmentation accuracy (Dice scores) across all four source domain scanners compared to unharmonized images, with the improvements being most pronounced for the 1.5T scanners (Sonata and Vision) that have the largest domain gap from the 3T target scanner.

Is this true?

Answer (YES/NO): NO